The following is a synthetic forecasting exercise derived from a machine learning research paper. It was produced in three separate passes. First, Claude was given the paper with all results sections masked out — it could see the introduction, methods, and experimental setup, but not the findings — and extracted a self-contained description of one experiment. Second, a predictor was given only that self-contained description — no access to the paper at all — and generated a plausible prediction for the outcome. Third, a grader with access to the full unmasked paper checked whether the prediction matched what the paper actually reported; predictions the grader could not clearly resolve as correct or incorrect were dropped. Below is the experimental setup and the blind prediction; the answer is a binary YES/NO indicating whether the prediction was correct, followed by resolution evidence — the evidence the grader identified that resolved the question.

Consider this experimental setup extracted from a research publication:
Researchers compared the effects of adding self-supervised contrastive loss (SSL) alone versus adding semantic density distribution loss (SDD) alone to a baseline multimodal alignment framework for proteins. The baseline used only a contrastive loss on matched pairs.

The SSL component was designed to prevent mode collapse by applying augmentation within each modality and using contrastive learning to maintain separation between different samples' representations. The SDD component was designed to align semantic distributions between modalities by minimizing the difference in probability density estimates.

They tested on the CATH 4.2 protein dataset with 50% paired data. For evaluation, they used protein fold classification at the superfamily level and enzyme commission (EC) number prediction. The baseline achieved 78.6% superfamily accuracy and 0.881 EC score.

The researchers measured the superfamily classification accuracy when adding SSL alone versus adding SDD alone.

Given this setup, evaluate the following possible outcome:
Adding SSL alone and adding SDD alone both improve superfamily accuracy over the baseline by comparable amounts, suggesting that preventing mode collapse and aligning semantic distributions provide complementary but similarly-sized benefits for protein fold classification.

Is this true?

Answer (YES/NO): NO